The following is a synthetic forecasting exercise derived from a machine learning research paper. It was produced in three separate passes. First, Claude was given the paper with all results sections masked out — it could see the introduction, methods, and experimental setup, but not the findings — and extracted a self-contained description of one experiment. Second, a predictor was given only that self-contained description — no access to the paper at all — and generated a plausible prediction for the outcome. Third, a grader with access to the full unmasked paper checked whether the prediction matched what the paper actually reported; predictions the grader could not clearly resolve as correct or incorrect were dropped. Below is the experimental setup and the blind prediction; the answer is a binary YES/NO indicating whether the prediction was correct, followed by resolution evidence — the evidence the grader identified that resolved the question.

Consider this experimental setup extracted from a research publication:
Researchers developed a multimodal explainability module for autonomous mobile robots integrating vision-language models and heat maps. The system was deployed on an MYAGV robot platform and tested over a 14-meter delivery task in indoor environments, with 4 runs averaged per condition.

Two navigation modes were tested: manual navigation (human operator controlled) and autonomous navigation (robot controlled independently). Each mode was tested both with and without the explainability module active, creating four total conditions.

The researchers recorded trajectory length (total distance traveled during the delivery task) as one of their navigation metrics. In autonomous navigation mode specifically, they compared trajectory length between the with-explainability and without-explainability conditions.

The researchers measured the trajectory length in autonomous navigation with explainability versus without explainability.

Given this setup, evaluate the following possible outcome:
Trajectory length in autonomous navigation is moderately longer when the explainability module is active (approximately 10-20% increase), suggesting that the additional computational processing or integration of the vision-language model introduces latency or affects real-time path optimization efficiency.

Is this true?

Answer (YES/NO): NO